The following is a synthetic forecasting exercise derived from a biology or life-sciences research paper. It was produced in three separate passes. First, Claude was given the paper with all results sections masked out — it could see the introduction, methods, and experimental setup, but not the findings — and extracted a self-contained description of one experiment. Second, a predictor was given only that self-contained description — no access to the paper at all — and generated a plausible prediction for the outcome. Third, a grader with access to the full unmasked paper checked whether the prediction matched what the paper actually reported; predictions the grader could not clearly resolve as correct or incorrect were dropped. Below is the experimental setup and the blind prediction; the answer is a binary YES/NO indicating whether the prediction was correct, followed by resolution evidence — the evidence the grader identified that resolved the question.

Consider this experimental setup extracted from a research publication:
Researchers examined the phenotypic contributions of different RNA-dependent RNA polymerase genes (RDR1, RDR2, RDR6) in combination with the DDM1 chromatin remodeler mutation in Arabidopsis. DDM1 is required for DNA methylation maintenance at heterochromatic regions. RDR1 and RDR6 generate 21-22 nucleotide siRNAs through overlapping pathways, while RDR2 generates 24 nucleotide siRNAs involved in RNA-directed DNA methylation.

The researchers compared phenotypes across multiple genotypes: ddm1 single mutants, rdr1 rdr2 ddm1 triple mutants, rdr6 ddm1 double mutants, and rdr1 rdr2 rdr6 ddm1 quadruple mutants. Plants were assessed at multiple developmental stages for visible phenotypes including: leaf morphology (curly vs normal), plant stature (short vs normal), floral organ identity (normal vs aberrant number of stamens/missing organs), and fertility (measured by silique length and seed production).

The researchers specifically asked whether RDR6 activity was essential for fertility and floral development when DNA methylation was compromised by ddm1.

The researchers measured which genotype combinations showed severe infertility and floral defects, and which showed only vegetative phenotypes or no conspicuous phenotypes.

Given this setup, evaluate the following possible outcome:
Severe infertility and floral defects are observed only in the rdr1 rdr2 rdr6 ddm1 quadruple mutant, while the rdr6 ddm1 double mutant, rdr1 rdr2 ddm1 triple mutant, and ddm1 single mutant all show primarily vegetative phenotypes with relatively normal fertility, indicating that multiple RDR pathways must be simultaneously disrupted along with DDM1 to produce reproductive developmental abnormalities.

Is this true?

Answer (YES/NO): NO